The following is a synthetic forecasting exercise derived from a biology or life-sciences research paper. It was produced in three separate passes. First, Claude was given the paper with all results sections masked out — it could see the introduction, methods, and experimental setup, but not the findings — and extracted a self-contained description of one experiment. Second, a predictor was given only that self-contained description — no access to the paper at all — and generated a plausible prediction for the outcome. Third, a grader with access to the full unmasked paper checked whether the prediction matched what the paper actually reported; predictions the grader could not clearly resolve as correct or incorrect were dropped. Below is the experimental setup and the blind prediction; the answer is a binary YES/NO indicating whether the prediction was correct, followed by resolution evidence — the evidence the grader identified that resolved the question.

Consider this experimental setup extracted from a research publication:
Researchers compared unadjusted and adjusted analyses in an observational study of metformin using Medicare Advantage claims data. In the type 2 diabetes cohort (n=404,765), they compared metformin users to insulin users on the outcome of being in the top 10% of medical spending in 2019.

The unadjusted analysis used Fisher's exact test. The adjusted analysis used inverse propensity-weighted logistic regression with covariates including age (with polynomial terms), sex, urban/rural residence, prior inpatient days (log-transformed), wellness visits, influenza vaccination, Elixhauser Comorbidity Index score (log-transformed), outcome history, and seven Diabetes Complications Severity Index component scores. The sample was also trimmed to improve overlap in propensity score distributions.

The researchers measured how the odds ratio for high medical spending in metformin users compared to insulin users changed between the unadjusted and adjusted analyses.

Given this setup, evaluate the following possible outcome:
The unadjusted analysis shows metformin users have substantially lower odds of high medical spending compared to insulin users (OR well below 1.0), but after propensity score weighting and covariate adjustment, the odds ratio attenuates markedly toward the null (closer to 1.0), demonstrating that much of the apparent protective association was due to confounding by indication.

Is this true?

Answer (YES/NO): NO